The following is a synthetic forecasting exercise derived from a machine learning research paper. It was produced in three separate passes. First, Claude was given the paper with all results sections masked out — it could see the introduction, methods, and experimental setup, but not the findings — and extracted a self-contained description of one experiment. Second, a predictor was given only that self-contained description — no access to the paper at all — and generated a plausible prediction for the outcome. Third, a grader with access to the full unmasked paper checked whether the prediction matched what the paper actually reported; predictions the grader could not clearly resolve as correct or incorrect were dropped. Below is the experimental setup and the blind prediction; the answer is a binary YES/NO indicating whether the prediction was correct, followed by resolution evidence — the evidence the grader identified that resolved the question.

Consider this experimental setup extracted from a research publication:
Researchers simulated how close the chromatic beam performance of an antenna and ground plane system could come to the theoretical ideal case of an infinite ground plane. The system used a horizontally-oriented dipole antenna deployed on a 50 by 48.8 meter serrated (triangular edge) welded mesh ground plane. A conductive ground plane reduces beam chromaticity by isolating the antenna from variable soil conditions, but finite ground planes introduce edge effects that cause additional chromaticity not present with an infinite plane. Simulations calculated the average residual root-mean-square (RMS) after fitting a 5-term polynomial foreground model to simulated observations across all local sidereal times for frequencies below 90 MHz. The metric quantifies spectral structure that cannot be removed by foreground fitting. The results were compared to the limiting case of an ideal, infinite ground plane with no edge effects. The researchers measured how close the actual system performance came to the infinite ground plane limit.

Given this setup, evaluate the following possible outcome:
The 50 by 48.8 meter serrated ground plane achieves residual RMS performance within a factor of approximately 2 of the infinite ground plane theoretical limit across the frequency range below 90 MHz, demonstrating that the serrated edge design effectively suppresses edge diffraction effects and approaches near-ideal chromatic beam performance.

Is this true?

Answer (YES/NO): NO